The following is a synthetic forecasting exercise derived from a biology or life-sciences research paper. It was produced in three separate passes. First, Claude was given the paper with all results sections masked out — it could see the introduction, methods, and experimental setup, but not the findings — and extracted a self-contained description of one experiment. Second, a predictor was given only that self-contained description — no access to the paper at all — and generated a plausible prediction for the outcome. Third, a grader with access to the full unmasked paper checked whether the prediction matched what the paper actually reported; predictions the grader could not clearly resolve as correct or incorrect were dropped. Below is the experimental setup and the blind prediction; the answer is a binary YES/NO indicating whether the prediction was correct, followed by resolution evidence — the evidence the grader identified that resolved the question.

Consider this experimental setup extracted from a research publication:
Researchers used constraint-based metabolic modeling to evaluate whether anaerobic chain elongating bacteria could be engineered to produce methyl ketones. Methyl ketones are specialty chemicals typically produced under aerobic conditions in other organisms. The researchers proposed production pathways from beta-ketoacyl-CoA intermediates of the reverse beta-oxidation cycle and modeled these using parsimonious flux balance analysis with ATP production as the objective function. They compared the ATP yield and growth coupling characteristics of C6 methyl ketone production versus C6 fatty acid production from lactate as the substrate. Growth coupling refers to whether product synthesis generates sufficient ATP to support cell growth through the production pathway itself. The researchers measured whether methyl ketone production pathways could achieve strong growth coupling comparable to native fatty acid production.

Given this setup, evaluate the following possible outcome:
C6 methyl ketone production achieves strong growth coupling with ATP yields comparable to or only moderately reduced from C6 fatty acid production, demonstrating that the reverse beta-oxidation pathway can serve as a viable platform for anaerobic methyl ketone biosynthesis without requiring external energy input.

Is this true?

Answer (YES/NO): NO